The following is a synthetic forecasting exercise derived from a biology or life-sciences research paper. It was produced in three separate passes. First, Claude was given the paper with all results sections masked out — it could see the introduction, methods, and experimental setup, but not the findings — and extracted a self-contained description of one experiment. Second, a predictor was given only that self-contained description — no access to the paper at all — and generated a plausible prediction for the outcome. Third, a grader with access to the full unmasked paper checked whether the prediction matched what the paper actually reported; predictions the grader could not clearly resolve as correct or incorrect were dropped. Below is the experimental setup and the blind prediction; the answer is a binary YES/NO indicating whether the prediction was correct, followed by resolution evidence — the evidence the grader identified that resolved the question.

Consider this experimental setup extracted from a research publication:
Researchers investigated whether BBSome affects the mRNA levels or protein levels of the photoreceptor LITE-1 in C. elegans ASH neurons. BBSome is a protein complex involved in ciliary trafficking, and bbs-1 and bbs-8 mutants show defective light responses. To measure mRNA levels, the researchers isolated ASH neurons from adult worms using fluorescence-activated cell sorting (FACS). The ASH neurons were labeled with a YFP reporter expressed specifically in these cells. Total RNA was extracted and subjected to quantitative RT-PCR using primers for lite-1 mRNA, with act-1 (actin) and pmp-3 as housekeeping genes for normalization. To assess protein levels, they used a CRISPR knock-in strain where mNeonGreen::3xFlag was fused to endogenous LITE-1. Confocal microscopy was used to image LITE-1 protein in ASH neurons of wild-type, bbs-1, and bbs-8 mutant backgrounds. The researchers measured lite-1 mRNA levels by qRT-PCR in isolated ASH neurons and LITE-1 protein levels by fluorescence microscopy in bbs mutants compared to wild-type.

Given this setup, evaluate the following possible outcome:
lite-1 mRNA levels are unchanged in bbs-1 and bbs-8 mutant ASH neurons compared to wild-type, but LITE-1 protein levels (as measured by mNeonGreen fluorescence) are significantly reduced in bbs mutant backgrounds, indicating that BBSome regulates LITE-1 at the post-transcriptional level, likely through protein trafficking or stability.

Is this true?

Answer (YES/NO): YES